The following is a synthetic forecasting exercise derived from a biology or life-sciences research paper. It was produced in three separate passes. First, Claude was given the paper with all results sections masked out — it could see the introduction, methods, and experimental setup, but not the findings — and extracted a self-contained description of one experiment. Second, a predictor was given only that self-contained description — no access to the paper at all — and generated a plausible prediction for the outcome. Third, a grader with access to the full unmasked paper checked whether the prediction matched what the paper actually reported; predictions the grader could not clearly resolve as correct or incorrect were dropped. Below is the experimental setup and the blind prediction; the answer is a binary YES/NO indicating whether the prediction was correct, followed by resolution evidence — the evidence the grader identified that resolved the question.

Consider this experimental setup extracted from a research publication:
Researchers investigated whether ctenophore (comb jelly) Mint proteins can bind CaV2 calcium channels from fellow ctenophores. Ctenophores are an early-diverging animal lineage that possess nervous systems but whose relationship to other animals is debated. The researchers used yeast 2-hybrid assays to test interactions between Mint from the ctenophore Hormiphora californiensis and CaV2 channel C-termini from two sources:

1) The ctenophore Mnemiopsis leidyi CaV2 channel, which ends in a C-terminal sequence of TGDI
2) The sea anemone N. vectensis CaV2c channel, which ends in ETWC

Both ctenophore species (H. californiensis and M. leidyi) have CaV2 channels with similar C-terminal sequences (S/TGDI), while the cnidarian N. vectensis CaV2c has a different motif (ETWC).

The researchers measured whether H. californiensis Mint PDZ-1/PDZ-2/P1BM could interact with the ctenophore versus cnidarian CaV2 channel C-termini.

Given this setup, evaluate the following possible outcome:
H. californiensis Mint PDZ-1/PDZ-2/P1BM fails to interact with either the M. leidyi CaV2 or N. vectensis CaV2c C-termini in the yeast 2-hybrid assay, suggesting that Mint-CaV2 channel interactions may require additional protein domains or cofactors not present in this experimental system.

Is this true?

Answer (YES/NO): NO